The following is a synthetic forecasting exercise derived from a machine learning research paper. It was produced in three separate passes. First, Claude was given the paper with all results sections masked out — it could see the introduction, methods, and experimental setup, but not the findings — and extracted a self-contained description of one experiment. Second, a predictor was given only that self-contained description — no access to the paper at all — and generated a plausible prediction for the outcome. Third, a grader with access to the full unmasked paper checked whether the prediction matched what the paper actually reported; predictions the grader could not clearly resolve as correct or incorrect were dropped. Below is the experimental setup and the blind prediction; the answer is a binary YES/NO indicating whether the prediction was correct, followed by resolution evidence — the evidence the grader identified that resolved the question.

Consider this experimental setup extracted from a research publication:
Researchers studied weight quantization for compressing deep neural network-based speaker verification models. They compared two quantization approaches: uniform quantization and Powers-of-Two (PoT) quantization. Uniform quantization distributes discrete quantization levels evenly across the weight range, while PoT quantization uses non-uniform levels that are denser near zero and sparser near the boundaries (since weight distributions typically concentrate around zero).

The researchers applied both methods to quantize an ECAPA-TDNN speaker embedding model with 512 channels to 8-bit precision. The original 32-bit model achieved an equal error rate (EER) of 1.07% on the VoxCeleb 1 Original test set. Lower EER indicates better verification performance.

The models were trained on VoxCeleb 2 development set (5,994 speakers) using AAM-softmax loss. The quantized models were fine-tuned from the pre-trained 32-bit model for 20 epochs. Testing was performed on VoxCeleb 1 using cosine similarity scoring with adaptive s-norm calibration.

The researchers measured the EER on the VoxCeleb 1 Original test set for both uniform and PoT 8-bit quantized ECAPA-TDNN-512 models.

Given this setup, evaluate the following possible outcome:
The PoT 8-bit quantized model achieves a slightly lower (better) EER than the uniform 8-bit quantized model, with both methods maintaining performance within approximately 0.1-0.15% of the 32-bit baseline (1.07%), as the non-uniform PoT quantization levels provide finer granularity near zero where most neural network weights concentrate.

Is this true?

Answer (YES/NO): NO